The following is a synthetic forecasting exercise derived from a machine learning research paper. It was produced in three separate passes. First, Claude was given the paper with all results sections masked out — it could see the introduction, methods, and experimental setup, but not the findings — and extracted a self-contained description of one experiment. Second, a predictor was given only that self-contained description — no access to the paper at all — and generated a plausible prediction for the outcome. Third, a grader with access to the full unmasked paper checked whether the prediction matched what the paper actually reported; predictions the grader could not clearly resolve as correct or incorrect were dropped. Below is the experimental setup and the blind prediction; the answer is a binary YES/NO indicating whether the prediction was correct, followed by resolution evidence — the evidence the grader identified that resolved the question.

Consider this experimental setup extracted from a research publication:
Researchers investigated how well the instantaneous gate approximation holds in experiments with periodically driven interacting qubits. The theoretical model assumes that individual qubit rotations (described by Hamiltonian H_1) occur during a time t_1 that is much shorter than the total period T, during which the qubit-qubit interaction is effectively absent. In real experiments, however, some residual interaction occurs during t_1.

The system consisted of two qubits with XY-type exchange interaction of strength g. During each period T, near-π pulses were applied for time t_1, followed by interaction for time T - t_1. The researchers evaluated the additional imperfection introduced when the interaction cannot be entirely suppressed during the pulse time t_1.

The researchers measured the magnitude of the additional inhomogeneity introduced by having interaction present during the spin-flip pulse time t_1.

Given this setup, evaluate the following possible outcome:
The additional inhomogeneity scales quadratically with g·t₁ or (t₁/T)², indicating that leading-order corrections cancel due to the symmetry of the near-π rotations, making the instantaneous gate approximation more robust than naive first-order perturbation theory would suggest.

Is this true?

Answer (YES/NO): NO